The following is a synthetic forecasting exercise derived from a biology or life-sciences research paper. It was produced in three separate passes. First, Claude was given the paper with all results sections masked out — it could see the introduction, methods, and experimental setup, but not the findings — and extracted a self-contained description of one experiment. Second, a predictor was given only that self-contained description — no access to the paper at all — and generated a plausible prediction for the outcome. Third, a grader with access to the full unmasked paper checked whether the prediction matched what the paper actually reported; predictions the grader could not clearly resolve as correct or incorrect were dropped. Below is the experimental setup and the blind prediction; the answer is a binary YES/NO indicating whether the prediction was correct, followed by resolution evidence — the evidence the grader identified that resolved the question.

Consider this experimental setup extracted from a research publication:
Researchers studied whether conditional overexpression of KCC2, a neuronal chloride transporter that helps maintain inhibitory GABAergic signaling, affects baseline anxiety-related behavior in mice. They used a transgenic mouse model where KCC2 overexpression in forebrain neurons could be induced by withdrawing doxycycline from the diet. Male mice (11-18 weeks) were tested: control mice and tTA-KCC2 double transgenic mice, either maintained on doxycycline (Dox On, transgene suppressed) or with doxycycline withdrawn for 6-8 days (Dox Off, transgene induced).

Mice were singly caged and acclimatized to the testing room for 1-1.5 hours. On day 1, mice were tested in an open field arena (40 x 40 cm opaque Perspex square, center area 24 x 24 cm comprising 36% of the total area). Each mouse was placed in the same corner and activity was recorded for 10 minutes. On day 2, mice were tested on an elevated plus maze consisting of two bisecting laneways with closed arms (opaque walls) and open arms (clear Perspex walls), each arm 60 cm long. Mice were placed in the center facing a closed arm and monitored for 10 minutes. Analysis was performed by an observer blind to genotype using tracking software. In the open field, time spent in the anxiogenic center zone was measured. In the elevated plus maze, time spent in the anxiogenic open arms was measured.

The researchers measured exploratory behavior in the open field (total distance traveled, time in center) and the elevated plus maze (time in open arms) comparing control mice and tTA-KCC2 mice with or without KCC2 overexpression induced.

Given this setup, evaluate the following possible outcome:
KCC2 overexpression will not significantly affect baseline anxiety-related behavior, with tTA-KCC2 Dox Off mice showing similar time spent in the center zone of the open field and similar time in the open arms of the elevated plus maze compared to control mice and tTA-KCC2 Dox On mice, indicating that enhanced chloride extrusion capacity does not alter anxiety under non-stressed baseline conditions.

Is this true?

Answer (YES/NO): YES